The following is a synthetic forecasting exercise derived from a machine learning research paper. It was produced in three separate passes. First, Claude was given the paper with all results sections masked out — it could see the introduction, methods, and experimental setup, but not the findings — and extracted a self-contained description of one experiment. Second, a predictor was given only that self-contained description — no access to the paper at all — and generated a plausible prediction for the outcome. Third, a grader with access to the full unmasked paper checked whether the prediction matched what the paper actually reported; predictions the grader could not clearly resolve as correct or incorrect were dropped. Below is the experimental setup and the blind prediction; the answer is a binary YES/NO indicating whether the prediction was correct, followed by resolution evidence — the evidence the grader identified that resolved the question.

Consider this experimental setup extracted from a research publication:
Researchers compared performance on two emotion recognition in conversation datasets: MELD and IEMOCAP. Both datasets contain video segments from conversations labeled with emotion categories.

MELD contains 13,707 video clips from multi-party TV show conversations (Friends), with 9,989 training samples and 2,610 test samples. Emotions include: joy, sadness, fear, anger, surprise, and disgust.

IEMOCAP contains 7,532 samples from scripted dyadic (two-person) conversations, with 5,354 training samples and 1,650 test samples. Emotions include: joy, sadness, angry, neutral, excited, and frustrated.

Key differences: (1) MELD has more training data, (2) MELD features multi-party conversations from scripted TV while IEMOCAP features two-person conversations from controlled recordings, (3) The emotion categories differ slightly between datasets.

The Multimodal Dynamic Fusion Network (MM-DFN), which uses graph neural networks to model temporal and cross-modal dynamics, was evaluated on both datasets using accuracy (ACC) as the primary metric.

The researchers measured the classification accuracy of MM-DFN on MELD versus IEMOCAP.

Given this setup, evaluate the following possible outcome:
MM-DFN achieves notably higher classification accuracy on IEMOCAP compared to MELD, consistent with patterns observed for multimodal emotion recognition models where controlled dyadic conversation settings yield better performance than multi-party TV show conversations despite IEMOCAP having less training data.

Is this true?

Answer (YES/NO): YES